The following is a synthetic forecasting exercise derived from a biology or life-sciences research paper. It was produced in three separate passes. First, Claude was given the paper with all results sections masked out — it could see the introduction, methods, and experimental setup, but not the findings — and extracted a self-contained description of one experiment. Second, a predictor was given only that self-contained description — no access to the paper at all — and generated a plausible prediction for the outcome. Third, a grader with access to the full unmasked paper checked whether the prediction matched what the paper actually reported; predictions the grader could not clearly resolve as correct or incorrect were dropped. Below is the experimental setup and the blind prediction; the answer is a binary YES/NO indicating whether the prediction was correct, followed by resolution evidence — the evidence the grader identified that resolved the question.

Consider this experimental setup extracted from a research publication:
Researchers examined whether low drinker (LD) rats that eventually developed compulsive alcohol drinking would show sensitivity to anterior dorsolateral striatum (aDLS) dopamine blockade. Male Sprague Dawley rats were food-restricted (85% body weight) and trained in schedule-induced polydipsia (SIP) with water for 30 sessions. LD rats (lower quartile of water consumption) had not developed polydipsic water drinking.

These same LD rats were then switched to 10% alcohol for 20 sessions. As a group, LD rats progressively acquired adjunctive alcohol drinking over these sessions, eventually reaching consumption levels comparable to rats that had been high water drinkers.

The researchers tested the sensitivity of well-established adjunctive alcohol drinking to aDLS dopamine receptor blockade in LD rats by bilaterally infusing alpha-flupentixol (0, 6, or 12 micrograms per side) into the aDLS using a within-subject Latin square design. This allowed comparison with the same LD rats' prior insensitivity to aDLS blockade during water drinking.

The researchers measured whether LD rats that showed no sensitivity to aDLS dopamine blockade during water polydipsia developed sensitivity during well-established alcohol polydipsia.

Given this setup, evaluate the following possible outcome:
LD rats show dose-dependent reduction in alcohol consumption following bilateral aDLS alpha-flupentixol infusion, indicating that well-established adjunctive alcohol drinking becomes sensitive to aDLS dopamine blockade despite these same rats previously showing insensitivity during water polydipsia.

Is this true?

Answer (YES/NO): NO